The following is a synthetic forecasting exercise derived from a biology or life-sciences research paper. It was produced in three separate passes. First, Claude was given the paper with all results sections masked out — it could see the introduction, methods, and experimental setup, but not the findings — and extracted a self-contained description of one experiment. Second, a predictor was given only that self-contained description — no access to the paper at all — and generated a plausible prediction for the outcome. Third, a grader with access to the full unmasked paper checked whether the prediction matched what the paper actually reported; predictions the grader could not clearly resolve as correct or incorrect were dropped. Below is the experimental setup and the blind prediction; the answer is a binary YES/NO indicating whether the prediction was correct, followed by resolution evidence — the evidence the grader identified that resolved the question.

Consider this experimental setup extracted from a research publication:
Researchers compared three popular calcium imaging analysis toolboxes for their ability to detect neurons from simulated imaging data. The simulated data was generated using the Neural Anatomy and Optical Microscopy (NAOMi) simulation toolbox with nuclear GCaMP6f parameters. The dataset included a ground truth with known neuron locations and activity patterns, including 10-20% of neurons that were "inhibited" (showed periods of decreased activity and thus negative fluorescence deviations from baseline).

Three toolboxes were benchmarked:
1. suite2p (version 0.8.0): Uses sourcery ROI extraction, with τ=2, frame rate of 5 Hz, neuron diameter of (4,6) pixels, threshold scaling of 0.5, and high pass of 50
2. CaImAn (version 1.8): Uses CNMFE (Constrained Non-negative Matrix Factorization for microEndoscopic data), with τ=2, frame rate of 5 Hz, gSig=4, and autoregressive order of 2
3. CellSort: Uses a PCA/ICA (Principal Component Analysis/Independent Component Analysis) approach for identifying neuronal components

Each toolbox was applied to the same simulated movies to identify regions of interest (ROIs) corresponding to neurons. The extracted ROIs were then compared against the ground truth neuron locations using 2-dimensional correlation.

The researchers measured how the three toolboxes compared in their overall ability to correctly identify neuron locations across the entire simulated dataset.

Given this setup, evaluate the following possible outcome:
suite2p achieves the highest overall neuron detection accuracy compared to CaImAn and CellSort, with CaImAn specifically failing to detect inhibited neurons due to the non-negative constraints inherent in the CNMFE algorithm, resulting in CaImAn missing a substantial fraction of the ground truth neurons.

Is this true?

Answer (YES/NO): NO